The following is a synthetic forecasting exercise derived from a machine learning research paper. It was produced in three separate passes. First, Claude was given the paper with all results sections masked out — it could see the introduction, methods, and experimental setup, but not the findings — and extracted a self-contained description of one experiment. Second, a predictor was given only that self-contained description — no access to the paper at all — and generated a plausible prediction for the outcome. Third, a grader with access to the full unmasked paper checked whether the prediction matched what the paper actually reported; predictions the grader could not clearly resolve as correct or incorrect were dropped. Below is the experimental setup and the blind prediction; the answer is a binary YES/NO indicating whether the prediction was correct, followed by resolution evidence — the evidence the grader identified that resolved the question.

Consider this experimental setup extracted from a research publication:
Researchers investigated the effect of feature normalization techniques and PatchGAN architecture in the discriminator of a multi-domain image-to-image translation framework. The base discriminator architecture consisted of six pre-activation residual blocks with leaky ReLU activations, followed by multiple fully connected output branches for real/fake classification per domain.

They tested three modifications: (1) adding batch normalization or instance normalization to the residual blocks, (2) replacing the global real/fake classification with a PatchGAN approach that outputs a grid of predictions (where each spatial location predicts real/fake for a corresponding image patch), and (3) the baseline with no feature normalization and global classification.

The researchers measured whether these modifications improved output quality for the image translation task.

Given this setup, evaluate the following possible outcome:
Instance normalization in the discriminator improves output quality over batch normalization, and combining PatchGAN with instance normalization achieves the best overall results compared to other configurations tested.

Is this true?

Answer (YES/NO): NO